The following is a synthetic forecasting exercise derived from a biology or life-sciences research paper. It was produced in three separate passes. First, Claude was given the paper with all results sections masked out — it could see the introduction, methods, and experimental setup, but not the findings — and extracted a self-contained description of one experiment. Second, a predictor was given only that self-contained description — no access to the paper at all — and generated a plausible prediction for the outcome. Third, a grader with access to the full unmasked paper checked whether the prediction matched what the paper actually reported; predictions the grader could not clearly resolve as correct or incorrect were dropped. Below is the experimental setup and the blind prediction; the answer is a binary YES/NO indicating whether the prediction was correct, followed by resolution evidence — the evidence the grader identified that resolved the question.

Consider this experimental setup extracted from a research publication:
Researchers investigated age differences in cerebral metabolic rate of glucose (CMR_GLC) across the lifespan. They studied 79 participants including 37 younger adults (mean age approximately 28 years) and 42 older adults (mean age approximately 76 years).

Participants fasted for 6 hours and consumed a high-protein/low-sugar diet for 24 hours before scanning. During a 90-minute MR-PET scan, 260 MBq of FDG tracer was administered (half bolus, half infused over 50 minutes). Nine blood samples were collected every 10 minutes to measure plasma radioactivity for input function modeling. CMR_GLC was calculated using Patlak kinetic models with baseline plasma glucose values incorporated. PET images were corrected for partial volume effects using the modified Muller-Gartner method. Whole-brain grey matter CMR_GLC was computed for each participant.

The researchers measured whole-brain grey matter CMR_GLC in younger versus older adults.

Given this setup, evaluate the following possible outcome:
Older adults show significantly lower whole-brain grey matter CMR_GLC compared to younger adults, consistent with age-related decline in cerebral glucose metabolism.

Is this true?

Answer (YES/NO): YES